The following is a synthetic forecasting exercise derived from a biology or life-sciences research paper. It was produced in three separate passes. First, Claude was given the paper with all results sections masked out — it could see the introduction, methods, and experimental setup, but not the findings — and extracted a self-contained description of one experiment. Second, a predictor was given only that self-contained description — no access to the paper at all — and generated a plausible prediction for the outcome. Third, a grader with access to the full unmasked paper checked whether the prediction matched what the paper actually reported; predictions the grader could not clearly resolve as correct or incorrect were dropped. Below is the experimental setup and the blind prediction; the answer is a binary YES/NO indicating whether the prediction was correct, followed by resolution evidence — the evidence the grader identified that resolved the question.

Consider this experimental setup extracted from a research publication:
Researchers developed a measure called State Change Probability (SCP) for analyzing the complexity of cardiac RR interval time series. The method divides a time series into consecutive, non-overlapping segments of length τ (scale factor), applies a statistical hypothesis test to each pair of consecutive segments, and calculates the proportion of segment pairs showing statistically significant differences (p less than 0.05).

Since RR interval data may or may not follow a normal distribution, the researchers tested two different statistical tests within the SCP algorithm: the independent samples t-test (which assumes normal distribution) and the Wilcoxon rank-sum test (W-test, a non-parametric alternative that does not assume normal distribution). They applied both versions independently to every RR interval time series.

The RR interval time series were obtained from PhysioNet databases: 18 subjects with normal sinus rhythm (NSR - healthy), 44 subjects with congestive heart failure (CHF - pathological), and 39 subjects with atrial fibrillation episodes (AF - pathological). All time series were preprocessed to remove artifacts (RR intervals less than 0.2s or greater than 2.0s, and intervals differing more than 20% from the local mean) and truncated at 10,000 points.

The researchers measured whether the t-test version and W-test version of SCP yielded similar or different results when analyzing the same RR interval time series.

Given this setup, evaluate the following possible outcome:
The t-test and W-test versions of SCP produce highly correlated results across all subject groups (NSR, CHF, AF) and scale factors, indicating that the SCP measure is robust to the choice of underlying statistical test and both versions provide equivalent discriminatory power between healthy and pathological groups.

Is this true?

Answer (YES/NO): YES